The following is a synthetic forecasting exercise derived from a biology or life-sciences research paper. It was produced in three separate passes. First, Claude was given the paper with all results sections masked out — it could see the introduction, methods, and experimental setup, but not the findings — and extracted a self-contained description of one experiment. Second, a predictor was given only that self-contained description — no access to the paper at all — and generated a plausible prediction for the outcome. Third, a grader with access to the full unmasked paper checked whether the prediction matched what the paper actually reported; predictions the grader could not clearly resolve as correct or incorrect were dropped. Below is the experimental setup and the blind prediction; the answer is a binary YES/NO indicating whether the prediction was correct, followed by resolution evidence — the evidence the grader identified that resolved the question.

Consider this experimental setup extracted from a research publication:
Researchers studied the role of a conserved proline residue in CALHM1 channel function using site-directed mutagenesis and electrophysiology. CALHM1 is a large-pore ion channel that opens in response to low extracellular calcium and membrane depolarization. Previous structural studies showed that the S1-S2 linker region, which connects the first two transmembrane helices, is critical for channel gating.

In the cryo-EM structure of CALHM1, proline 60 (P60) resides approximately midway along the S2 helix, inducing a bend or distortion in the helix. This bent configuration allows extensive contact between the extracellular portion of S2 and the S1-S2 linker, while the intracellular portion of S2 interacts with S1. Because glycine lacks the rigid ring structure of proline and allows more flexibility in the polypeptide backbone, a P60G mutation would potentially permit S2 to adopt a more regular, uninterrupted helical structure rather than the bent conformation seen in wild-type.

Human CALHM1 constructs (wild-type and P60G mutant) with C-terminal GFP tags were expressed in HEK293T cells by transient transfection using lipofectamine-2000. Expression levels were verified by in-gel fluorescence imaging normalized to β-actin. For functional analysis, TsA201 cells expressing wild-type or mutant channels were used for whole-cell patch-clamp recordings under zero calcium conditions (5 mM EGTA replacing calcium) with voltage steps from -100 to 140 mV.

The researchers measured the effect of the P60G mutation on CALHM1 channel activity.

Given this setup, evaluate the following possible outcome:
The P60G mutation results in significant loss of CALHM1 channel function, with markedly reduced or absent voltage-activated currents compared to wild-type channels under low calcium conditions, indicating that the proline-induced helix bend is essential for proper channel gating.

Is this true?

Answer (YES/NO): YES